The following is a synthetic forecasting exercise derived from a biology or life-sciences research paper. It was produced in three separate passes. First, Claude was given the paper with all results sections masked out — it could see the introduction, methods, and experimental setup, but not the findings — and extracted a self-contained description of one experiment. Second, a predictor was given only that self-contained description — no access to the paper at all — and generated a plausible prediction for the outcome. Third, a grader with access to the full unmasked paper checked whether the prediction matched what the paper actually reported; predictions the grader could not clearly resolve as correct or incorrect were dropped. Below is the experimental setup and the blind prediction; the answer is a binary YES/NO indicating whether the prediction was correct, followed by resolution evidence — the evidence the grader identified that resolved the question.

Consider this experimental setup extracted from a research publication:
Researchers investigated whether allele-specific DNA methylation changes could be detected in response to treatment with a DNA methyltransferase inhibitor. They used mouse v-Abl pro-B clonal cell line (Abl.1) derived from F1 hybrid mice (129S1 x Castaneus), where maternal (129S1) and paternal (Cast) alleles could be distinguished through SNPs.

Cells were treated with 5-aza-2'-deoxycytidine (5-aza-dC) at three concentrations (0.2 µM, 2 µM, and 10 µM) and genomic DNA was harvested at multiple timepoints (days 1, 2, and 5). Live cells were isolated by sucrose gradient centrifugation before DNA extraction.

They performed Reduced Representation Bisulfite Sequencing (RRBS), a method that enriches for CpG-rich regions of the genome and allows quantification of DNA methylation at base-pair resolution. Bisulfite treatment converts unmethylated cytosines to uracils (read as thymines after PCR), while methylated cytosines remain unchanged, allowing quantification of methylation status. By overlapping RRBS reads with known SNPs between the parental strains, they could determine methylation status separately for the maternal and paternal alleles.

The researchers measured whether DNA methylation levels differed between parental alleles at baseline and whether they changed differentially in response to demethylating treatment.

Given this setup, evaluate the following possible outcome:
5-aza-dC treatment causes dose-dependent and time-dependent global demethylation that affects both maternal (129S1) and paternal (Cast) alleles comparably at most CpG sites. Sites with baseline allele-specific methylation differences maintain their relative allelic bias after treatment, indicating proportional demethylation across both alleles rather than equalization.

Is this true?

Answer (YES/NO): NO